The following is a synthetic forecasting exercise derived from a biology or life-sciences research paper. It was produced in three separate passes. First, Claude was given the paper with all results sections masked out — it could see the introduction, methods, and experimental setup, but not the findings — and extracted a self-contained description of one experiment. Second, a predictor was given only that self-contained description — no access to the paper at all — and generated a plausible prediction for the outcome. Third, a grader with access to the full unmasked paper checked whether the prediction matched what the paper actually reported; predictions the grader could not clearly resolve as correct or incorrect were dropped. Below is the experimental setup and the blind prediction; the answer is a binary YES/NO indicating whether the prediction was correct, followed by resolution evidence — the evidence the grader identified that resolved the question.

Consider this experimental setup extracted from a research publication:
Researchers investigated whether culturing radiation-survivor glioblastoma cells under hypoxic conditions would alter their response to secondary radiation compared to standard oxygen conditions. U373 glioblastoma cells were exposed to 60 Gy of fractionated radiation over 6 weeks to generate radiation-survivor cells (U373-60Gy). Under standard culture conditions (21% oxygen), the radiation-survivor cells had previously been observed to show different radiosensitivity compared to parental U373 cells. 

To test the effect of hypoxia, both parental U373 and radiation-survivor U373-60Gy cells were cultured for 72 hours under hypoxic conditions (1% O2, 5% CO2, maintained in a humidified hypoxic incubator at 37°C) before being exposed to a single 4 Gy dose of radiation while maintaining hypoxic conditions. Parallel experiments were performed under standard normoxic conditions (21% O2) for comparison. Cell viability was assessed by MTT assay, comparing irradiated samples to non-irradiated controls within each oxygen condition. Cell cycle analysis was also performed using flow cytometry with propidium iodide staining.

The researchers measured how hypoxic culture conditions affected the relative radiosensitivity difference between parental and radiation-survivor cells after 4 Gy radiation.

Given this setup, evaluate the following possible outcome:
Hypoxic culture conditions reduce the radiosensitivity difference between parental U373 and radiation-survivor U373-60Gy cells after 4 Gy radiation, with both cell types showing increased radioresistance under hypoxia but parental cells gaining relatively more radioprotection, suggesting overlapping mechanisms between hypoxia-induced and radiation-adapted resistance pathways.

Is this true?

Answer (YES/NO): NO